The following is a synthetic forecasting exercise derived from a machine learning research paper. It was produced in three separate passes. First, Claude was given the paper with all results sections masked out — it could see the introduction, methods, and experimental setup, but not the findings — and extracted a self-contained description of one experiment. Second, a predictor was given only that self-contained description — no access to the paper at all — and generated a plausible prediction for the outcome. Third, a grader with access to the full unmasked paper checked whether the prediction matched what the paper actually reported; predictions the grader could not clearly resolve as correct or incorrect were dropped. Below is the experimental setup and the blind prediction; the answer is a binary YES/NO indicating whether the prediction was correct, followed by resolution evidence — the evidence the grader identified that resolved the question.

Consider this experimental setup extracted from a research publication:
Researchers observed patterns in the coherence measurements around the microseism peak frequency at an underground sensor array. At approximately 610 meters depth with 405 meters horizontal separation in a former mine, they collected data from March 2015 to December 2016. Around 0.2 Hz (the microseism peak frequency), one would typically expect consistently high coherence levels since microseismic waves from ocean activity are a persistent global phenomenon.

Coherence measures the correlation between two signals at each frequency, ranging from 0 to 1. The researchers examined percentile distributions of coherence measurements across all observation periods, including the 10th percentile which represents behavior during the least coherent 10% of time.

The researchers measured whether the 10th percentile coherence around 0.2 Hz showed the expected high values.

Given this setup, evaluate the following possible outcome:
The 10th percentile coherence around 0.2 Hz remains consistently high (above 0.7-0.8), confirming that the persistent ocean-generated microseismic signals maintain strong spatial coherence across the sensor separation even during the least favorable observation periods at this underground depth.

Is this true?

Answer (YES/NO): NO